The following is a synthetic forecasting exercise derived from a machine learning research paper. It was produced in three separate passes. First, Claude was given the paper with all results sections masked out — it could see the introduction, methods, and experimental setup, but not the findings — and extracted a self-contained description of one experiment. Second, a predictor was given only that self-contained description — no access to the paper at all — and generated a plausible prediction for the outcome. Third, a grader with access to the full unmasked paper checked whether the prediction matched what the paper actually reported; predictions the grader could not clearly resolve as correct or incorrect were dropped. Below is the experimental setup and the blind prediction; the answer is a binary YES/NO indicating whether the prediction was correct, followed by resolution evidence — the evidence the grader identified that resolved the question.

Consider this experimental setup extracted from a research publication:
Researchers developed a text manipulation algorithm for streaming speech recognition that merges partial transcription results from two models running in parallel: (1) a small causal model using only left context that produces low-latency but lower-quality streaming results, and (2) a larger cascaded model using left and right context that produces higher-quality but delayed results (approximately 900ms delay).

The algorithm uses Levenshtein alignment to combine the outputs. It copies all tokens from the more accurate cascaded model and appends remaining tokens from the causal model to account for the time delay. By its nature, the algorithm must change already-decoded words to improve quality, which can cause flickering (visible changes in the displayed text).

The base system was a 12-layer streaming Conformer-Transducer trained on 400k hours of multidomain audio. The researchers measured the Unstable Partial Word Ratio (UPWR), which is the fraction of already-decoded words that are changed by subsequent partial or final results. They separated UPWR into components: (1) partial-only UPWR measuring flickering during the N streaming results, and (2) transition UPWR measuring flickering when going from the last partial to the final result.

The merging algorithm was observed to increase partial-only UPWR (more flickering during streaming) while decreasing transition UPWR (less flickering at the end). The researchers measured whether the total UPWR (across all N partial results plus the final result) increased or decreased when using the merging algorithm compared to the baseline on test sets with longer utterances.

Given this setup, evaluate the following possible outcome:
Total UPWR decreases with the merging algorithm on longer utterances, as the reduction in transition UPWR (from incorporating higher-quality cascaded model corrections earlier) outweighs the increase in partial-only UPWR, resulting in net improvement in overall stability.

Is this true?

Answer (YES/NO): YES